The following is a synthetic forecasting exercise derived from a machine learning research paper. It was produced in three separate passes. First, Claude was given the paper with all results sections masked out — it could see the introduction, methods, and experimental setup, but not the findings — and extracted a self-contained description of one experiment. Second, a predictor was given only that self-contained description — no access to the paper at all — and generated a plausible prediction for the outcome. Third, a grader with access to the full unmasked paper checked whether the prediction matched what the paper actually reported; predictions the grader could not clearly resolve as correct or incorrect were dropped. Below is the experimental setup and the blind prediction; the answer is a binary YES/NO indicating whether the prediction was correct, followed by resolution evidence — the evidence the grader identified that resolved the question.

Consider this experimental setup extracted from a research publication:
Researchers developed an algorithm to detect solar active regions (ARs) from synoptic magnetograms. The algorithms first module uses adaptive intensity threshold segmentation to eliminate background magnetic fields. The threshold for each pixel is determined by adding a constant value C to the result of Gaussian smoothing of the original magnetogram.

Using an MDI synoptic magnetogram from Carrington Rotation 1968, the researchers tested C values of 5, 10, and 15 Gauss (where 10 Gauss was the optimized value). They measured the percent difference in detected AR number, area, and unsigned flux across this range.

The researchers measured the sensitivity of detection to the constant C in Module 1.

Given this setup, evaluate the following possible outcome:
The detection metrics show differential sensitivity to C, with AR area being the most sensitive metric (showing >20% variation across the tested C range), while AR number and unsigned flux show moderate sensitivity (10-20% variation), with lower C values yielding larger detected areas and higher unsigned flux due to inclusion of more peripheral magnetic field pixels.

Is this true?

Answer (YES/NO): NO